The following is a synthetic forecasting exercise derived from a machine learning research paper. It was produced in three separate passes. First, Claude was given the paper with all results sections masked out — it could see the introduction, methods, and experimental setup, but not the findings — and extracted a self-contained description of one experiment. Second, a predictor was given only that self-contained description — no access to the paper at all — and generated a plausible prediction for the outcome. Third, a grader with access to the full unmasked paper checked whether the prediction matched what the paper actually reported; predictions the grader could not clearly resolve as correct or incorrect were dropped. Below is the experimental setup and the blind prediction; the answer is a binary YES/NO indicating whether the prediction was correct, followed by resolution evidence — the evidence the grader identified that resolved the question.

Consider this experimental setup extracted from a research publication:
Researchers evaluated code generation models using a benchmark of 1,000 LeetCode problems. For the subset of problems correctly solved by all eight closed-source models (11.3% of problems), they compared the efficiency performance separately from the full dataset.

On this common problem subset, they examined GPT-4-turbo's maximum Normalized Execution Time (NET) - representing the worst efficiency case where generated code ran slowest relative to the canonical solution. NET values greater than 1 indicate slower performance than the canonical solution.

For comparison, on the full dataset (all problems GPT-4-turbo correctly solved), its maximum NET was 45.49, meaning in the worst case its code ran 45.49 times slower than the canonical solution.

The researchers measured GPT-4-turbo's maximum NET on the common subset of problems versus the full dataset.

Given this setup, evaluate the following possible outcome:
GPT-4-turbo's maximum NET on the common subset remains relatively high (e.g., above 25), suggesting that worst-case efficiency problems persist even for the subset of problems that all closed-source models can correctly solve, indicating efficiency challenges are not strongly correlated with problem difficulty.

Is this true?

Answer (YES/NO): NO